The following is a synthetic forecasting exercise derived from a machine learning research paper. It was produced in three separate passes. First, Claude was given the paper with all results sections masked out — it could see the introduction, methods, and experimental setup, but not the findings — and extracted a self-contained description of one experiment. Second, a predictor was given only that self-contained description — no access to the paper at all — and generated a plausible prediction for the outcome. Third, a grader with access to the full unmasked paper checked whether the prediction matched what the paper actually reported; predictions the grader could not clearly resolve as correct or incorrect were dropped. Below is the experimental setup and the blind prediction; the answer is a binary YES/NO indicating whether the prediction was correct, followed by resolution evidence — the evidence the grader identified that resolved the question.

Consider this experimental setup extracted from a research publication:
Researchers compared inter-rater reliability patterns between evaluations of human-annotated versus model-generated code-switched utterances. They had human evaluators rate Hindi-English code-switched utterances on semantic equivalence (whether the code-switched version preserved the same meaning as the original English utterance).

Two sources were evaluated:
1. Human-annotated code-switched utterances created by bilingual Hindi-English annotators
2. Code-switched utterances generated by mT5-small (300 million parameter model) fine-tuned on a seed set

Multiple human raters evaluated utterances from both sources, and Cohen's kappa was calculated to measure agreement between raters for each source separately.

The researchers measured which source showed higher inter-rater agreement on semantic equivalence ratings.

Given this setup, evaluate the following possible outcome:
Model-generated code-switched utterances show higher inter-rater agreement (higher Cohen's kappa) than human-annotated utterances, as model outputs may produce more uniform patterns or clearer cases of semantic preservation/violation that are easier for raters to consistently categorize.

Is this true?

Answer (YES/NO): YES